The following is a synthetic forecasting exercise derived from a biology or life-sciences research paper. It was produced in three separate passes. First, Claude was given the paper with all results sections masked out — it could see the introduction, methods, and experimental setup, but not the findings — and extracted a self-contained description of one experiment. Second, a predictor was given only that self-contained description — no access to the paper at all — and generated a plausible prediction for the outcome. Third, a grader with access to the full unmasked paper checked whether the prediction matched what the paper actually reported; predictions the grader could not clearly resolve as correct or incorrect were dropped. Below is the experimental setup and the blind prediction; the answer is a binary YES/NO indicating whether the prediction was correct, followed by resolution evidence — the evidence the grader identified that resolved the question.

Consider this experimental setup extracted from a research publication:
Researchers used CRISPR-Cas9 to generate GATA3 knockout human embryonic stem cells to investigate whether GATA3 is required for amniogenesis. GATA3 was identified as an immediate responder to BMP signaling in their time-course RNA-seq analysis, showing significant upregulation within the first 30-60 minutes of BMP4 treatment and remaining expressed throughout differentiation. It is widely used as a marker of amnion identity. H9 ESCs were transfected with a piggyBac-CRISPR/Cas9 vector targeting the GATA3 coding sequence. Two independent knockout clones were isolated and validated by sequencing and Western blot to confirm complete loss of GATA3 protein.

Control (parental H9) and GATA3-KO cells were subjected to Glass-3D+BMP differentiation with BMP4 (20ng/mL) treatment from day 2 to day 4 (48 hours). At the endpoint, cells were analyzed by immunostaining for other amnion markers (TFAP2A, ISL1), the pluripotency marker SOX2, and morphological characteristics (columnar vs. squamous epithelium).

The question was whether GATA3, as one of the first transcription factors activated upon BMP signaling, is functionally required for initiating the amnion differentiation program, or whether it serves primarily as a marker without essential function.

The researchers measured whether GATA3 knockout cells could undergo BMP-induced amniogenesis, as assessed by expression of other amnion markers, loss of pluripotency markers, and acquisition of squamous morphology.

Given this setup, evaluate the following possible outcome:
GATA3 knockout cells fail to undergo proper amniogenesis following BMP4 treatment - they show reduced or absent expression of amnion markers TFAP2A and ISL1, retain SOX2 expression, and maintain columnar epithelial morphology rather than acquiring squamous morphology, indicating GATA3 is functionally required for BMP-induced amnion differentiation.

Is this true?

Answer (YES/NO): NO